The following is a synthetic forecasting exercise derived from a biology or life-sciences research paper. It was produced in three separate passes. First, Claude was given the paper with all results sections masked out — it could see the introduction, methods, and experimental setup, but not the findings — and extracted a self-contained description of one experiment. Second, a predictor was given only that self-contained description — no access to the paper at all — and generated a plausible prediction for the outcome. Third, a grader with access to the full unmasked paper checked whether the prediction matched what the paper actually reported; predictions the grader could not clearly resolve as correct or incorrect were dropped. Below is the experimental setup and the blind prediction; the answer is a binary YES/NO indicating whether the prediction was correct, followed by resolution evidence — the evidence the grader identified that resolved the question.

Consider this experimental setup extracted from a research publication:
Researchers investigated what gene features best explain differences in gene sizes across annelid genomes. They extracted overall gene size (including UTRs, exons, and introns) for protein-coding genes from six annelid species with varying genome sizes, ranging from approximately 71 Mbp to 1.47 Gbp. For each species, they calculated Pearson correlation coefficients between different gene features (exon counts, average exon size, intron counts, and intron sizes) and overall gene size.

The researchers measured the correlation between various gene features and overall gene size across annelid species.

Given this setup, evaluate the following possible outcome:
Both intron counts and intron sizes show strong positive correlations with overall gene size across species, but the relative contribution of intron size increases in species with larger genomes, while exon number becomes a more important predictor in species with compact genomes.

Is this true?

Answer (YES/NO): NO